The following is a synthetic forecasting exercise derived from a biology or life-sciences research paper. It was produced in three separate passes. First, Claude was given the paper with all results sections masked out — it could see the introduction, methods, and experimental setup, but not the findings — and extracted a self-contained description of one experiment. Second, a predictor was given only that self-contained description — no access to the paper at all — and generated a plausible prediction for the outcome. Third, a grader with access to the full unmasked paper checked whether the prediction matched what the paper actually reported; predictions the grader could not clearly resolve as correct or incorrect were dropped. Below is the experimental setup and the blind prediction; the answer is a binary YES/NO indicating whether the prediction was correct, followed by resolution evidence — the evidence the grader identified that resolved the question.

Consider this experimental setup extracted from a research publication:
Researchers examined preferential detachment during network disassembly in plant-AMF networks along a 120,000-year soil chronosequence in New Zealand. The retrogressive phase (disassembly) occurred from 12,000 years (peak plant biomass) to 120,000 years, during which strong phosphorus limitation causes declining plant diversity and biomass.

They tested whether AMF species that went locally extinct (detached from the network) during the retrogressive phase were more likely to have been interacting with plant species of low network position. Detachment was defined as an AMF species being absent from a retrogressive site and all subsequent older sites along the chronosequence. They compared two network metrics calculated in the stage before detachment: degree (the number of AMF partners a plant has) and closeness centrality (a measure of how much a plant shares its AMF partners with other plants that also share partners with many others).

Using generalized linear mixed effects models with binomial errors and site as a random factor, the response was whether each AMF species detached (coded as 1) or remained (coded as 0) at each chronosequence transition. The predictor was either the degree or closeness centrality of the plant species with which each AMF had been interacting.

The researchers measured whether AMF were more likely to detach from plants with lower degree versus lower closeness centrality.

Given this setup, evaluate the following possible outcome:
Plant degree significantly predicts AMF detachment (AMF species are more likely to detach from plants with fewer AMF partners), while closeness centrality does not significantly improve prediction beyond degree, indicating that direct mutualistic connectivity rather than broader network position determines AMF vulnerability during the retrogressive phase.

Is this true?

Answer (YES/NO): NO